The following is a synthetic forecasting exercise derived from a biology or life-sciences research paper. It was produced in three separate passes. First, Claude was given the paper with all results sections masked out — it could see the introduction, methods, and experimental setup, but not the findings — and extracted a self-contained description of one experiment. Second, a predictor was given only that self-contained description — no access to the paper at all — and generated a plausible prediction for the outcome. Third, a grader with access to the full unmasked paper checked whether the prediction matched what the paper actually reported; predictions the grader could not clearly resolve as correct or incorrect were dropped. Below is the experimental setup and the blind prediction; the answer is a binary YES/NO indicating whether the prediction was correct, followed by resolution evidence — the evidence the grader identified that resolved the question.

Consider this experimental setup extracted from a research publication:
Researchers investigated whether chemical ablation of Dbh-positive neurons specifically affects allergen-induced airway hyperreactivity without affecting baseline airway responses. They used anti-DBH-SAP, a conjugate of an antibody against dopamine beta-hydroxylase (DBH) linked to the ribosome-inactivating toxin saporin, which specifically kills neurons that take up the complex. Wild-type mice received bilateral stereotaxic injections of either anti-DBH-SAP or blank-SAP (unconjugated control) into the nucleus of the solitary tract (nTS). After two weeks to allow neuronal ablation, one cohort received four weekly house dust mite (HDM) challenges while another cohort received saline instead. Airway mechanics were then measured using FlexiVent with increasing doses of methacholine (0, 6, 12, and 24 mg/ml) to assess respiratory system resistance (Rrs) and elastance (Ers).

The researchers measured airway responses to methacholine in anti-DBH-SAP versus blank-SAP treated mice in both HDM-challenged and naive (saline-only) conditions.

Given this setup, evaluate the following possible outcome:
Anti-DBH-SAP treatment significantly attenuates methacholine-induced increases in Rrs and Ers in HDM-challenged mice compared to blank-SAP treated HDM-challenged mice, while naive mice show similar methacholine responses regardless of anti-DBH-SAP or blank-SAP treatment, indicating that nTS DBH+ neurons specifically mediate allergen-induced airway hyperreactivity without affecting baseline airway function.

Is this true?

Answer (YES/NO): YES